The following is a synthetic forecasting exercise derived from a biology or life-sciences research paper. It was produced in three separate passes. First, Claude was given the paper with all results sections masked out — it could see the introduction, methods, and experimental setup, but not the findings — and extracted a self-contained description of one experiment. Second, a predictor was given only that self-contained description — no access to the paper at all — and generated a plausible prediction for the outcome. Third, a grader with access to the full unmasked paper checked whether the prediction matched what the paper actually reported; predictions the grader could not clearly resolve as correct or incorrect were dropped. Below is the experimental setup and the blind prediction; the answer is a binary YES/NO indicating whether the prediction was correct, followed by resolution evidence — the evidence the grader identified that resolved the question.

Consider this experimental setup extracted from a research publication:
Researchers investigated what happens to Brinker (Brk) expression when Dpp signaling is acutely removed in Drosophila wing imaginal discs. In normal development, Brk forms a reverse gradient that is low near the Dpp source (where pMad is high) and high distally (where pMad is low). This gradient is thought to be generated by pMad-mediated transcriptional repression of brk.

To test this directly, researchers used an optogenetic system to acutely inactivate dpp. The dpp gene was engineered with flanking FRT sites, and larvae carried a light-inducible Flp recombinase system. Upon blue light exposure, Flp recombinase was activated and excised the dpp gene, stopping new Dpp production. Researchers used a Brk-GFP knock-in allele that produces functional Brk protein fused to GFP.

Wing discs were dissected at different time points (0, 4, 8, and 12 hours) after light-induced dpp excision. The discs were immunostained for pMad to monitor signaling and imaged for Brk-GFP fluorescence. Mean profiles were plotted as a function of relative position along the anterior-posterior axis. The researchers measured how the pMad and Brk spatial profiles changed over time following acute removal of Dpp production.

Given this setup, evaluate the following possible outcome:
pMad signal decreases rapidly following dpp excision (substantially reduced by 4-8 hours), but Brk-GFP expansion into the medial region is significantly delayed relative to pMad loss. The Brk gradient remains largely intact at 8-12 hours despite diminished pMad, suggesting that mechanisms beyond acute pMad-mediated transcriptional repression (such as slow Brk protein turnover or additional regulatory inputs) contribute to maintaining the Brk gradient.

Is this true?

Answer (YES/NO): NO